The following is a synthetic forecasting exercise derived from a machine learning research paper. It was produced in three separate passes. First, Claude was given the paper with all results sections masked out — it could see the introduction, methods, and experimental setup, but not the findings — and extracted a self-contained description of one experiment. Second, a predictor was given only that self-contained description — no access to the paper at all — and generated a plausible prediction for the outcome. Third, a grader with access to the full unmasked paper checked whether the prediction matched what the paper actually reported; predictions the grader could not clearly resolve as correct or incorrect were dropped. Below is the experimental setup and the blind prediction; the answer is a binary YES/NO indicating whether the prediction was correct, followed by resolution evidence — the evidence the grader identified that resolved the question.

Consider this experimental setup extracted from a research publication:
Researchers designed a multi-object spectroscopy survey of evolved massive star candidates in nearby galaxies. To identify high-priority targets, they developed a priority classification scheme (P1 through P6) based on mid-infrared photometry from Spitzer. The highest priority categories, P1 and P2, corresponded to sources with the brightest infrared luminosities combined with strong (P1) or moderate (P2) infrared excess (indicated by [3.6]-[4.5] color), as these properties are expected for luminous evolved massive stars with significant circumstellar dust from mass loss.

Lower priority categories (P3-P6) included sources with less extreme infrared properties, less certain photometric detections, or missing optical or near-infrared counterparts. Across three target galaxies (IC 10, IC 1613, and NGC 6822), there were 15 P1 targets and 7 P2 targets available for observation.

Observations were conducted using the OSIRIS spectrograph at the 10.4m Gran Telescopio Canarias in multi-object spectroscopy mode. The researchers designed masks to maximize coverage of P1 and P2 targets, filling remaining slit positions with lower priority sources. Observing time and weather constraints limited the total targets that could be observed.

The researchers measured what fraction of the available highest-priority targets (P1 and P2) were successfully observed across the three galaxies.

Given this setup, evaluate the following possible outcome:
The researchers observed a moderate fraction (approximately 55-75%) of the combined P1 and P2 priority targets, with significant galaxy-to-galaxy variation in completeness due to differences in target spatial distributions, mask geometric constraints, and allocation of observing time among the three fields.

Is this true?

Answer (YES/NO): YES